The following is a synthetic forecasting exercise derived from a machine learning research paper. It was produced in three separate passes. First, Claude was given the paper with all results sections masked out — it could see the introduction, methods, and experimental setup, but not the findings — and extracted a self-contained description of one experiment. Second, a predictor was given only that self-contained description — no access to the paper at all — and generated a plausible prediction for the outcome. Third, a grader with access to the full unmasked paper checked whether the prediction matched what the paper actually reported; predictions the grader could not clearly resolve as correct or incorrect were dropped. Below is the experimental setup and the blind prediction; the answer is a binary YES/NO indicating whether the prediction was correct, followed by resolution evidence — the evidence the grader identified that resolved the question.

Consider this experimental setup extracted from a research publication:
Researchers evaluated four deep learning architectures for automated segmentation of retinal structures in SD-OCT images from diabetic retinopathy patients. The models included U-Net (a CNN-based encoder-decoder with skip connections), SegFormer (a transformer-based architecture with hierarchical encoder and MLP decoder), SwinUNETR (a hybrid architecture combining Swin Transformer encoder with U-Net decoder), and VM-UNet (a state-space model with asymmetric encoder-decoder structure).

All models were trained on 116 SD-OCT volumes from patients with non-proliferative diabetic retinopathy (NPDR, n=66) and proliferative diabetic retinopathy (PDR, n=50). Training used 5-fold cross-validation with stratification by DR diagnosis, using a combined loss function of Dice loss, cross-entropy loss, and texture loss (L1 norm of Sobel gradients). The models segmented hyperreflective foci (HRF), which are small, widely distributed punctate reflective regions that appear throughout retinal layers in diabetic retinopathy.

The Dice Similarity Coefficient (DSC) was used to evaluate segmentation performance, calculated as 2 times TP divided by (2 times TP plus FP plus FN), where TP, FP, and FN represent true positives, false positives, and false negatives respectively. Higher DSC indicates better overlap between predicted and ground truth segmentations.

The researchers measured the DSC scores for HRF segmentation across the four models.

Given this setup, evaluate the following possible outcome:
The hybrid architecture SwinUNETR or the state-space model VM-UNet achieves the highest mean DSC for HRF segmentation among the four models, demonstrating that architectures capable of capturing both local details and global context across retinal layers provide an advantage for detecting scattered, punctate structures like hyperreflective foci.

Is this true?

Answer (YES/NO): YES